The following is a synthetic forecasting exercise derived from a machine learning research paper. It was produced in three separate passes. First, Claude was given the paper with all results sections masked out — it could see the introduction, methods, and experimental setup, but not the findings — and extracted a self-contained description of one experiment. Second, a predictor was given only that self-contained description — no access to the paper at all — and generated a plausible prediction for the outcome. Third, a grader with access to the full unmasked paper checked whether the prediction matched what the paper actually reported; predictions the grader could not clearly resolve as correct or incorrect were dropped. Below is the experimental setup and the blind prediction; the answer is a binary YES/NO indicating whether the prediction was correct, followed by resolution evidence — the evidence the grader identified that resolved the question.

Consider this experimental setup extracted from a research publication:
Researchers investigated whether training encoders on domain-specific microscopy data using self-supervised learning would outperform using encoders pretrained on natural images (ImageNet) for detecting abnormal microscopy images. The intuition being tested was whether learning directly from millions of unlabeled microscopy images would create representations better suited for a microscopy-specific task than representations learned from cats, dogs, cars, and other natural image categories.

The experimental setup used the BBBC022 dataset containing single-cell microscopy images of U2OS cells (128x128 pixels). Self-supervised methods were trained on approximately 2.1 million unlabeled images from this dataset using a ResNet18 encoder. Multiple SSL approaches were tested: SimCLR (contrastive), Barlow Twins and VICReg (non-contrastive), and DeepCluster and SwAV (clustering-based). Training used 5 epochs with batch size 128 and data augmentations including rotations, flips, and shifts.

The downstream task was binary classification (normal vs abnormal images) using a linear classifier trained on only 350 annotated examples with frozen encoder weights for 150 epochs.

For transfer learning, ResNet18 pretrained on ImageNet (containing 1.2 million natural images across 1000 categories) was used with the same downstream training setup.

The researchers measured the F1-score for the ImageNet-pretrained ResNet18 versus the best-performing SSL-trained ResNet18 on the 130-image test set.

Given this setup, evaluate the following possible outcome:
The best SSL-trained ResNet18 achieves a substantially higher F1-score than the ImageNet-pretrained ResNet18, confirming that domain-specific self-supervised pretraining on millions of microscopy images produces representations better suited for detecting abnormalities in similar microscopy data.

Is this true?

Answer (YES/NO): NO